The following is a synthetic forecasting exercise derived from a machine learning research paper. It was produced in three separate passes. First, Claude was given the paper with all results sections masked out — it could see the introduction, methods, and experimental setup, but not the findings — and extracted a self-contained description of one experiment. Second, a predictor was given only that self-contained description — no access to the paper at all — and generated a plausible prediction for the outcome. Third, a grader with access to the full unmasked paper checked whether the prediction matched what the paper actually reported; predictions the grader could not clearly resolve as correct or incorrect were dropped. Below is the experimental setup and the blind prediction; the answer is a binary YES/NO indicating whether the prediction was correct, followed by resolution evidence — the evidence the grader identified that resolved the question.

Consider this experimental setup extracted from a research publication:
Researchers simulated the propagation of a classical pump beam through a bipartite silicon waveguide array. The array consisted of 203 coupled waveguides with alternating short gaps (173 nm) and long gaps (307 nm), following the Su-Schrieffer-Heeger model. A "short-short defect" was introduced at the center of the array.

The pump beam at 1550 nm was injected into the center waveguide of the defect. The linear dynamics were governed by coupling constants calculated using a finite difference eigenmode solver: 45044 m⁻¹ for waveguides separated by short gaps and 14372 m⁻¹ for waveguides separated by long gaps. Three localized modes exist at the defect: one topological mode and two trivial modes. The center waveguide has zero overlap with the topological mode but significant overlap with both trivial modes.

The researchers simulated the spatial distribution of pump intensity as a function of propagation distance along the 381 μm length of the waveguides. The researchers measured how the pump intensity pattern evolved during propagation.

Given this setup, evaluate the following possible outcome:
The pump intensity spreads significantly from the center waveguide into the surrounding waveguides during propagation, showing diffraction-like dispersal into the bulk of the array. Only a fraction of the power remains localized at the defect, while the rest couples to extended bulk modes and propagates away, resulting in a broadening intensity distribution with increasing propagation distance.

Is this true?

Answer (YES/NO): NO